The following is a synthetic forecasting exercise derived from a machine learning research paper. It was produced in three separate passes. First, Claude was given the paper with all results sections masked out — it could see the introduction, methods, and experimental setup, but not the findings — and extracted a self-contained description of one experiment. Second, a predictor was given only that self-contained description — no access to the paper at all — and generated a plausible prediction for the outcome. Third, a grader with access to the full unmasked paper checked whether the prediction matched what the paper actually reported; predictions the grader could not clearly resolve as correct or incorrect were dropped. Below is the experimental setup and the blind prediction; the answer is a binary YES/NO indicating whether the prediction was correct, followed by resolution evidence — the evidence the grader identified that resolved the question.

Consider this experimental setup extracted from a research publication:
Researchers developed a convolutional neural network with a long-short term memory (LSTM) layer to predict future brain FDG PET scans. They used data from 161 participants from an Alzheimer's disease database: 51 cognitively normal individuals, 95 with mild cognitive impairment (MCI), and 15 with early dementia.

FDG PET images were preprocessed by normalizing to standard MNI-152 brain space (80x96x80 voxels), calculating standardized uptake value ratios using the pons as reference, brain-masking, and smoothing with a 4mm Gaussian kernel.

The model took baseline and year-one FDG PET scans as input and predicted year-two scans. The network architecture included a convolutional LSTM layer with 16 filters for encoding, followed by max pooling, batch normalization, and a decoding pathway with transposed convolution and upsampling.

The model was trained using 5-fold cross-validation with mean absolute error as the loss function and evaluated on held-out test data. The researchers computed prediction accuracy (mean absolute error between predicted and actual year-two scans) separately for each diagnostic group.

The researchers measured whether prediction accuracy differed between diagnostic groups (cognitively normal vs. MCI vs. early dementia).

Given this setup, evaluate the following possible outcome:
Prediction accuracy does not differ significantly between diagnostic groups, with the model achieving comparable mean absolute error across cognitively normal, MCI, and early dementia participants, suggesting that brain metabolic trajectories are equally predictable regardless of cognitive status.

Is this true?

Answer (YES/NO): NO